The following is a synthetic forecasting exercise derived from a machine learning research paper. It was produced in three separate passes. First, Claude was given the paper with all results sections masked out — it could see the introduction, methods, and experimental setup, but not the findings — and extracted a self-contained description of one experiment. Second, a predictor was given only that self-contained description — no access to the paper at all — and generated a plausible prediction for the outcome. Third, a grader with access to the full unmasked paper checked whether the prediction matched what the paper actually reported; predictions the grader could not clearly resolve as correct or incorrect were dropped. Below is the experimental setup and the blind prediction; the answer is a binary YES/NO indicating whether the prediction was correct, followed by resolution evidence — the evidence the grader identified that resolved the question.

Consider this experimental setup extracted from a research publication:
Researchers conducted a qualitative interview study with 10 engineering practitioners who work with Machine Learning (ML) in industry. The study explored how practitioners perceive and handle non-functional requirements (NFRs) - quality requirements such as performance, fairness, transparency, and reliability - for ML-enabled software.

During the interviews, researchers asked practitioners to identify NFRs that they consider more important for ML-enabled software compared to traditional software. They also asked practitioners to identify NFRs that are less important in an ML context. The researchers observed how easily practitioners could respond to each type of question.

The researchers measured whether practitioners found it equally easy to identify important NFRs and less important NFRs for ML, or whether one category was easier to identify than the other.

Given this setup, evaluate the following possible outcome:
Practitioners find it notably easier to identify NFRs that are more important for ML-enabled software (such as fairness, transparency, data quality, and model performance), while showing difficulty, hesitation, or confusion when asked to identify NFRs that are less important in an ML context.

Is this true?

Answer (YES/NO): YES